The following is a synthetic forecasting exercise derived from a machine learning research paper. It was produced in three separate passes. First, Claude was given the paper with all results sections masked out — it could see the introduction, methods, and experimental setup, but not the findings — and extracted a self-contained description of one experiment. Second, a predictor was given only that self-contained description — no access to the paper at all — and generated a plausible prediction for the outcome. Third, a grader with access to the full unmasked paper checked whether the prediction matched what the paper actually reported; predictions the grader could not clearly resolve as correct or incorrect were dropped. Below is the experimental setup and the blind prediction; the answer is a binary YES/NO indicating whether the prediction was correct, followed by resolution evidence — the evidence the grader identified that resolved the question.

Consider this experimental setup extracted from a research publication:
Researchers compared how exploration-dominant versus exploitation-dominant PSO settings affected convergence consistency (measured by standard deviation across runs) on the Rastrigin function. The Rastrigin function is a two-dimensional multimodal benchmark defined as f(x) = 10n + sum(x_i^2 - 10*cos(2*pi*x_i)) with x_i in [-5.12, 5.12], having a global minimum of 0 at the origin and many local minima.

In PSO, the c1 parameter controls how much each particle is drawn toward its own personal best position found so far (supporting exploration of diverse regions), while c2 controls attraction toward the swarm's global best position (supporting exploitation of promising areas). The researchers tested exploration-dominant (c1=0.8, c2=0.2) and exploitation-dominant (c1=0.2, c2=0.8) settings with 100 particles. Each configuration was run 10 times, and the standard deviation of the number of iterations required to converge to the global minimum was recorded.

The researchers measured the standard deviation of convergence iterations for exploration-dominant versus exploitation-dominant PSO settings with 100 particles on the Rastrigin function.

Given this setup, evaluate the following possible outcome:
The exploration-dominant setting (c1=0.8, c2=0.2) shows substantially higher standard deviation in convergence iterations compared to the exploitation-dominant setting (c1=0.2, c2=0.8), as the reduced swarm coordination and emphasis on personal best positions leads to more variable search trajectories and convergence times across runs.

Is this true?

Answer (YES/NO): NO